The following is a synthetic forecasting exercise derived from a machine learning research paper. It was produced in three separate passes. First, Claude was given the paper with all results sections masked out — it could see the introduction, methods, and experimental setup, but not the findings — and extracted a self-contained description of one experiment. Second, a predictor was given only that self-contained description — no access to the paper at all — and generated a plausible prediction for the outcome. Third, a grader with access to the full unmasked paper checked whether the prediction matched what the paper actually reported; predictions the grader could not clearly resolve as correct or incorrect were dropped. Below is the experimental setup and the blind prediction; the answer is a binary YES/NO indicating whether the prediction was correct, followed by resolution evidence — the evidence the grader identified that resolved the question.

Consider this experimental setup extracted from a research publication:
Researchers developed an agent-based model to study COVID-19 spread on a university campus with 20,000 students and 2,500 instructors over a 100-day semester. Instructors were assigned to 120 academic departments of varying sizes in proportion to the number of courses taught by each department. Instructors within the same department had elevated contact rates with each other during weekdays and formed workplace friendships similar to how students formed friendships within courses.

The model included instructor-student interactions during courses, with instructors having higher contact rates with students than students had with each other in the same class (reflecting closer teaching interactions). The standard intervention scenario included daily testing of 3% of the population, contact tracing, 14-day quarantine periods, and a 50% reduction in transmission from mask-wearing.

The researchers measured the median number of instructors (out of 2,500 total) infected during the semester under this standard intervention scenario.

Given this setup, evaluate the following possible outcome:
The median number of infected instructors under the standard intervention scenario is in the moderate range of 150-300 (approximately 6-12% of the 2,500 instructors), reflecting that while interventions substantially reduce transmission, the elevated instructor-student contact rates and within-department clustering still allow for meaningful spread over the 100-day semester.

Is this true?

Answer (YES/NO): NO